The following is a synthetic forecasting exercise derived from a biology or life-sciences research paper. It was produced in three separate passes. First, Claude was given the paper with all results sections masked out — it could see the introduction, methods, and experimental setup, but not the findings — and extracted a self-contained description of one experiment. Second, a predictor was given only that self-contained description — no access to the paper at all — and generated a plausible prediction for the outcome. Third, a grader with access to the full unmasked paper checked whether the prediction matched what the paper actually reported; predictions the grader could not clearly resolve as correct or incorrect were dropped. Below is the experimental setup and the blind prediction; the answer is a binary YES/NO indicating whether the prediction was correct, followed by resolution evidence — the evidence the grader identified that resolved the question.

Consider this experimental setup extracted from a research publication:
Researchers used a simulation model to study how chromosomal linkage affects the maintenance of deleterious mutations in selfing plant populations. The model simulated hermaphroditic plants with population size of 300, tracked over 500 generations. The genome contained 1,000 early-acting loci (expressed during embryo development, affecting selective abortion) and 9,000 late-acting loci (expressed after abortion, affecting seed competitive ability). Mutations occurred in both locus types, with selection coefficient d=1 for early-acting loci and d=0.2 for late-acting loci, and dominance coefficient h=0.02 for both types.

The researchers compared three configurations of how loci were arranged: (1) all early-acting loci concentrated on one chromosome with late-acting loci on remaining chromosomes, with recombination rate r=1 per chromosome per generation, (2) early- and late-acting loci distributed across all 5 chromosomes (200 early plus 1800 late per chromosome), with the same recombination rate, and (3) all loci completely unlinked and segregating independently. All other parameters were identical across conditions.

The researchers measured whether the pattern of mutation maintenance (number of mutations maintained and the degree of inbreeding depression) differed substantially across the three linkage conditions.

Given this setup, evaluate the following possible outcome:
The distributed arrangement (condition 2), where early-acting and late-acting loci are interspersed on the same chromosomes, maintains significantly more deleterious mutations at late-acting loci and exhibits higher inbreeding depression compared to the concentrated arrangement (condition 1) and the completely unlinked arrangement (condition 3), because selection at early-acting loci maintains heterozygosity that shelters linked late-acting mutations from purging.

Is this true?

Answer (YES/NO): NO